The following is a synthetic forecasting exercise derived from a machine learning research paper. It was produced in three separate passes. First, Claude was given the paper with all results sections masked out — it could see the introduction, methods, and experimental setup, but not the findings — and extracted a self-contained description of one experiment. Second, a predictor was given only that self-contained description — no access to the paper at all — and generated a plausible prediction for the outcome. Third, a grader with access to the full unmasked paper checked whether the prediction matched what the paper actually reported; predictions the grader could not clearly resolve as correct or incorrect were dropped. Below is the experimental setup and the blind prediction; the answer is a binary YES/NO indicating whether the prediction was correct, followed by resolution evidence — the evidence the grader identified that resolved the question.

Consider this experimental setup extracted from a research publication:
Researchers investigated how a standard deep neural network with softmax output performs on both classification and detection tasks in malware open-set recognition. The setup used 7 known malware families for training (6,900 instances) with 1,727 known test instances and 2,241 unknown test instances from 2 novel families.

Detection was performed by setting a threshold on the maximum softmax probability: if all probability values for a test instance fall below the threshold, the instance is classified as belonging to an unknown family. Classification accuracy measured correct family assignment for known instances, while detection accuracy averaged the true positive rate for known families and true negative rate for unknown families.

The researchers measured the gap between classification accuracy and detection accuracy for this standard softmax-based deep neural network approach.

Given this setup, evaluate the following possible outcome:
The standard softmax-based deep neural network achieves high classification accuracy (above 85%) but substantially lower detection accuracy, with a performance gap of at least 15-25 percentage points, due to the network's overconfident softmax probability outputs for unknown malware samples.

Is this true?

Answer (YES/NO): NO